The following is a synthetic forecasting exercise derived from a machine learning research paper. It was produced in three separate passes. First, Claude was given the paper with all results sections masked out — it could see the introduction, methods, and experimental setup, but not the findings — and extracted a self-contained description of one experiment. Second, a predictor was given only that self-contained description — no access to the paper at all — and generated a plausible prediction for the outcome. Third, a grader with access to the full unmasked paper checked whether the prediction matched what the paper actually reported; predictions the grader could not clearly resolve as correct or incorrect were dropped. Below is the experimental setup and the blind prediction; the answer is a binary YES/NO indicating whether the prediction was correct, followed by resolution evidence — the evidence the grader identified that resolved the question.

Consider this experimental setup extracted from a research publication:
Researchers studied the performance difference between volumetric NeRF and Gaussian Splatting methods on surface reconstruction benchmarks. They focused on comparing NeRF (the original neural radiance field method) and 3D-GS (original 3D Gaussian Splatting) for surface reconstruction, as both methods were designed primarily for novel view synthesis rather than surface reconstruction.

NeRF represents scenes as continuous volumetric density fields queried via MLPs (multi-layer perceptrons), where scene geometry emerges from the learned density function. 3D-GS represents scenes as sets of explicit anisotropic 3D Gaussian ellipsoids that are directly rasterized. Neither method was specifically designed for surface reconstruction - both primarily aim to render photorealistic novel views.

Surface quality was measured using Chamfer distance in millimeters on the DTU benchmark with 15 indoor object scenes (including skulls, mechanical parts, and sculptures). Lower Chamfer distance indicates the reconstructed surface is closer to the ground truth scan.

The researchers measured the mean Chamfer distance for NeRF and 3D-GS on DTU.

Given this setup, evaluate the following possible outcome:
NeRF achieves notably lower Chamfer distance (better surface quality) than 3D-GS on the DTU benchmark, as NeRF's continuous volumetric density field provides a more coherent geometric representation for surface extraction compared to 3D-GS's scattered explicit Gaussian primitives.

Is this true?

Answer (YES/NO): YES